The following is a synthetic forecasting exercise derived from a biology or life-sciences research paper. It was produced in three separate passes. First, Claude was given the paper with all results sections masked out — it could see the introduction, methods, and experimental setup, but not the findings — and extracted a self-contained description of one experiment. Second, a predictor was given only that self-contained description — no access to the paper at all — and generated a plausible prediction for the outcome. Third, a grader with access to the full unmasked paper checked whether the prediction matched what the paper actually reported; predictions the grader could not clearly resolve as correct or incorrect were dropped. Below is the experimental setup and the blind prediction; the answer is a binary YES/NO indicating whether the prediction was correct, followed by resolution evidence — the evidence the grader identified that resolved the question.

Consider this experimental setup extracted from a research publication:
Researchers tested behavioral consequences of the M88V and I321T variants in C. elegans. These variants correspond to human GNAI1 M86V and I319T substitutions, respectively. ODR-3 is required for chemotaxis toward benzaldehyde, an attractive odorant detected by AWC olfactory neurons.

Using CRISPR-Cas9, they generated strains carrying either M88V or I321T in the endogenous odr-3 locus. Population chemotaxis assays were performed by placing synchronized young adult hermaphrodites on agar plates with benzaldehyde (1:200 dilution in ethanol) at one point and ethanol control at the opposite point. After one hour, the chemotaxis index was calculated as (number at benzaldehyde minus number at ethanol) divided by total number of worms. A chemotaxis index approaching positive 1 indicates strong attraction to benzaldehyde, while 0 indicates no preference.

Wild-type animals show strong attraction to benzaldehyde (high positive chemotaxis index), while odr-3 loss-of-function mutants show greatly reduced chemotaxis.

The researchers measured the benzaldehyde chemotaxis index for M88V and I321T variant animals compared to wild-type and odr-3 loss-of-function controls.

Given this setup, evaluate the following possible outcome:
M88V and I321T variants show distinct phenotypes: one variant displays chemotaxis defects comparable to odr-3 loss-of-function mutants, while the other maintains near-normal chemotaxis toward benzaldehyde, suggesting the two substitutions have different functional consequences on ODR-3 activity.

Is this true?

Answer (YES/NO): NO